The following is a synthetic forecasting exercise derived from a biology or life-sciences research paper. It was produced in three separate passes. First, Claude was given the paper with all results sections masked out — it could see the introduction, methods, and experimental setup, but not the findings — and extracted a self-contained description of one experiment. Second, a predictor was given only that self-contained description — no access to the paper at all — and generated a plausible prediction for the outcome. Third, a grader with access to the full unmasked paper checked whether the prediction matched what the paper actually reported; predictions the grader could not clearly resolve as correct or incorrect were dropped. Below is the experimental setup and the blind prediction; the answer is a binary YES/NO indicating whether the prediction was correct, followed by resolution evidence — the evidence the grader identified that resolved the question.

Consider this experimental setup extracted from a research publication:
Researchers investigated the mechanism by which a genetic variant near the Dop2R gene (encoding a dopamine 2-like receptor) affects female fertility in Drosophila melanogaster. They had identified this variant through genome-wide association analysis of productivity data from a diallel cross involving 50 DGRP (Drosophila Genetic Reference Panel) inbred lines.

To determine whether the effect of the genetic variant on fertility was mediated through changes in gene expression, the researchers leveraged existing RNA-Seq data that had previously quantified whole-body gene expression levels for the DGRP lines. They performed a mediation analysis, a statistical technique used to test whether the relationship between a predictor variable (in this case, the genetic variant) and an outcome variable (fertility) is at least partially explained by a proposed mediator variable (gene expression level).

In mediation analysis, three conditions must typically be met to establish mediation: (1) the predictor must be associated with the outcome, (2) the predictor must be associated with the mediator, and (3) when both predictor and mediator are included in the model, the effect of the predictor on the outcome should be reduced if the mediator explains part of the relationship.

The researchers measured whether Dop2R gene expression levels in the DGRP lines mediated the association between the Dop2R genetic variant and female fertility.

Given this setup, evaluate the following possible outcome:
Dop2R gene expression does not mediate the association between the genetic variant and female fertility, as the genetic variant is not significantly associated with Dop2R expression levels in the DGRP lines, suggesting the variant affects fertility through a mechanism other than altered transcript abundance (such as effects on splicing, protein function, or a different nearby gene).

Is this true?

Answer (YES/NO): NO